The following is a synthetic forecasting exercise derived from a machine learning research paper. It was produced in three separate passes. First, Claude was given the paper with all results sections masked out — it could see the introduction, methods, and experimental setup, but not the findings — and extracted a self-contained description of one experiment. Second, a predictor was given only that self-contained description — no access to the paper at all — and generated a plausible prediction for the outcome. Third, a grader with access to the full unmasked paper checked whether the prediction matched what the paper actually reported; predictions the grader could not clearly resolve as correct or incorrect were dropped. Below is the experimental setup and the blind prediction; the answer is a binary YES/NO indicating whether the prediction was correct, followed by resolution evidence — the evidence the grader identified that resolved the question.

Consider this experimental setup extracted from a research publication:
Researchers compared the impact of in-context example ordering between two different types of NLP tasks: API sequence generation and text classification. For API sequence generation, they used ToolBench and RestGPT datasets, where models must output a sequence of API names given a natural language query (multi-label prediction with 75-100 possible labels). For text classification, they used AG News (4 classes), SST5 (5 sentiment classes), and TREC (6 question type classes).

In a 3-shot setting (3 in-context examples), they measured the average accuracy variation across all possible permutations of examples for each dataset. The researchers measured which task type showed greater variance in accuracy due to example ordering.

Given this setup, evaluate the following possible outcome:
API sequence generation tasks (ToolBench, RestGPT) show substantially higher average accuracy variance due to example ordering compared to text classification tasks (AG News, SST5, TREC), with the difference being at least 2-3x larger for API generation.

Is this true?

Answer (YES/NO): NO